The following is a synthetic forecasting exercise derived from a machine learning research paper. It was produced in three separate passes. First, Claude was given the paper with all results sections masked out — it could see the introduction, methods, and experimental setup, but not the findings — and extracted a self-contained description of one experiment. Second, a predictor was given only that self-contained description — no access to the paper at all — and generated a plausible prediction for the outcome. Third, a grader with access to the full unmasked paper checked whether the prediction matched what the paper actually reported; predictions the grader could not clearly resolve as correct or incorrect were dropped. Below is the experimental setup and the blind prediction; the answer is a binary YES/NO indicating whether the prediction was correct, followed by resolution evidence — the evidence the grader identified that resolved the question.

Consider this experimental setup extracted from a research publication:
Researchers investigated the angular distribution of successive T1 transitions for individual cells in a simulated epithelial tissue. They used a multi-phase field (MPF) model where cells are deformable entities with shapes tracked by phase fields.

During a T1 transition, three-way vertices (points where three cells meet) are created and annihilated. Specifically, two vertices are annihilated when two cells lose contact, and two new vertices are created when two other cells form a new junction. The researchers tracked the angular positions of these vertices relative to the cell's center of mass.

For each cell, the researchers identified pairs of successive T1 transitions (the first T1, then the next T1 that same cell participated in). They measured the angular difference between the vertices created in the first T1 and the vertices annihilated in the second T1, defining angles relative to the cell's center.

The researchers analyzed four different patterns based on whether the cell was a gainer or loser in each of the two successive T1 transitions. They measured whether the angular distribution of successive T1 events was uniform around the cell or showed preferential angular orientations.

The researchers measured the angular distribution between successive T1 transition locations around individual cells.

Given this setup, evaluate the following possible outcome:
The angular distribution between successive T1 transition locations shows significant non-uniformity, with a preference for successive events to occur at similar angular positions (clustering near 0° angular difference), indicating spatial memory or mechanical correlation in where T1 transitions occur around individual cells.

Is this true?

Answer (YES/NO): NO